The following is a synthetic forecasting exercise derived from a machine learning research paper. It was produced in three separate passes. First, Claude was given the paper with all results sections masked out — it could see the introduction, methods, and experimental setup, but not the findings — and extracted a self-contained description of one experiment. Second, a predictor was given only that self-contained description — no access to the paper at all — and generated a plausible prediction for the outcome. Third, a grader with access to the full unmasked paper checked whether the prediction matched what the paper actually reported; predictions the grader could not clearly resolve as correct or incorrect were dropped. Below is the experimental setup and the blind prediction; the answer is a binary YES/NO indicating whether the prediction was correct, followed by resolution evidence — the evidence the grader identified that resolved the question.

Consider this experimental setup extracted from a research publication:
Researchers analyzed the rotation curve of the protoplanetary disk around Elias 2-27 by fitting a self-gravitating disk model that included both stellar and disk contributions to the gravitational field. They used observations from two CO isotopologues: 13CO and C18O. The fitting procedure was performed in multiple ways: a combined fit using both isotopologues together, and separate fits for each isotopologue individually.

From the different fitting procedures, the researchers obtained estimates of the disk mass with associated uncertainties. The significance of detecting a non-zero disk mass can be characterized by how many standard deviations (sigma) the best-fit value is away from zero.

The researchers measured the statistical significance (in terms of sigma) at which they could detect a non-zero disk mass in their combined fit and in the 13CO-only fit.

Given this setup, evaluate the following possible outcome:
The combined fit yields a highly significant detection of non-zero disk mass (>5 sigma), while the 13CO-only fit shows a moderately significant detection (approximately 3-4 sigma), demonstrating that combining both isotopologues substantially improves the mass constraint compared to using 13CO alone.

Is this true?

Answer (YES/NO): NO